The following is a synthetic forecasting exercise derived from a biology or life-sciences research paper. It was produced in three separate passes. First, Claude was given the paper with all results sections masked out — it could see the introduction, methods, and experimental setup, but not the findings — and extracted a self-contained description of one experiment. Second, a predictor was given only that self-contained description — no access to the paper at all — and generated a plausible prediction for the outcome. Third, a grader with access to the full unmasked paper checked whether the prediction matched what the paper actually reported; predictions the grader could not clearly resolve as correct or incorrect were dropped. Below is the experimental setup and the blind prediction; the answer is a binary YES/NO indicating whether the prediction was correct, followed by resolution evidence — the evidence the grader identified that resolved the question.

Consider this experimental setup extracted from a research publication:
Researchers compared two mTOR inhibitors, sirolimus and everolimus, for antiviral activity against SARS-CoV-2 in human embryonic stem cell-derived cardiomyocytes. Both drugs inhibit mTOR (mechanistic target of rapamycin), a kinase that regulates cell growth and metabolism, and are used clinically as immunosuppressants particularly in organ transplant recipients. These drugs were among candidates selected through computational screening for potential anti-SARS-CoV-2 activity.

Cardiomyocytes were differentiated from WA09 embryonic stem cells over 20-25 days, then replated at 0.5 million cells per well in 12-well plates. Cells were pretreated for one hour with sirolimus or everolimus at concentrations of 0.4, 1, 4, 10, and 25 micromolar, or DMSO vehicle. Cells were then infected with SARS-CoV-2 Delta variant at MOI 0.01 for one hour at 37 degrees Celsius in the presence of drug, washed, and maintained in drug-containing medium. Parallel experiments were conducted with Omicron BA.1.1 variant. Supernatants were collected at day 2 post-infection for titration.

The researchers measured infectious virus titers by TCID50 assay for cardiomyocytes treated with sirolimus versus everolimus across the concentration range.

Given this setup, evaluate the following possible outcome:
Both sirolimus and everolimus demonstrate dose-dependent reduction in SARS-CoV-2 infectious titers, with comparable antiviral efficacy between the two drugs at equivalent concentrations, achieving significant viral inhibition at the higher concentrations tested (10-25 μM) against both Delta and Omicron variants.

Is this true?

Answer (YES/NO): NO